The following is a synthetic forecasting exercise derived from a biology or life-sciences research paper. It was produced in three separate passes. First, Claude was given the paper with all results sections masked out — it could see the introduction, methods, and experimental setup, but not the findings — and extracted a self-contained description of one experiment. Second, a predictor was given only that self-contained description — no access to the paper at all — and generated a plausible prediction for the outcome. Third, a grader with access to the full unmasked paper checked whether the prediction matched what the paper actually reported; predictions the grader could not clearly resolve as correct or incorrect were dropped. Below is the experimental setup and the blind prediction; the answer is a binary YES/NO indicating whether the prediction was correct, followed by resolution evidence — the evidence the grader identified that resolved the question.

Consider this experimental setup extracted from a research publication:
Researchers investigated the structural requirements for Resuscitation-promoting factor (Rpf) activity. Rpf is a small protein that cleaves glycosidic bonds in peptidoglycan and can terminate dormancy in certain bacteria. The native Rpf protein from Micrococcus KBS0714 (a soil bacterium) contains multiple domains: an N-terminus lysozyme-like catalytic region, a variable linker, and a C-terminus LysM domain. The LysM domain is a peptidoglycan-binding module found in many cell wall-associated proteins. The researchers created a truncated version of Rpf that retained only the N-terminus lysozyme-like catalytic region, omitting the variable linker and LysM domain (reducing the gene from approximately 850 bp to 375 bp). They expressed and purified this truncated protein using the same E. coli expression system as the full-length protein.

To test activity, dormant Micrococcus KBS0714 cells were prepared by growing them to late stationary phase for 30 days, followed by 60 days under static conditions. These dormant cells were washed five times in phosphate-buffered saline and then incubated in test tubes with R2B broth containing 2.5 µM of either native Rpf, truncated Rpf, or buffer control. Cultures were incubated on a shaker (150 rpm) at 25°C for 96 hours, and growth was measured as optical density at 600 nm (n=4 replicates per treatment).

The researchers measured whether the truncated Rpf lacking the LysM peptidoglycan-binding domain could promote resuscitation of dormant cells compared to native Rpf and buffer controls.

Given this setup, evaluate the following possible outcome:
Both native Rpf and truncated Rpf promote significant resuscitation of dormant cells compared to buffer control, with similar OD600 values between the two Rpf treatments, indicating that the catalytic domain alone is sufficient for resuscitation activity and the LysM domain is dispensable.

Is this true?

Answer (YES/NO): NO